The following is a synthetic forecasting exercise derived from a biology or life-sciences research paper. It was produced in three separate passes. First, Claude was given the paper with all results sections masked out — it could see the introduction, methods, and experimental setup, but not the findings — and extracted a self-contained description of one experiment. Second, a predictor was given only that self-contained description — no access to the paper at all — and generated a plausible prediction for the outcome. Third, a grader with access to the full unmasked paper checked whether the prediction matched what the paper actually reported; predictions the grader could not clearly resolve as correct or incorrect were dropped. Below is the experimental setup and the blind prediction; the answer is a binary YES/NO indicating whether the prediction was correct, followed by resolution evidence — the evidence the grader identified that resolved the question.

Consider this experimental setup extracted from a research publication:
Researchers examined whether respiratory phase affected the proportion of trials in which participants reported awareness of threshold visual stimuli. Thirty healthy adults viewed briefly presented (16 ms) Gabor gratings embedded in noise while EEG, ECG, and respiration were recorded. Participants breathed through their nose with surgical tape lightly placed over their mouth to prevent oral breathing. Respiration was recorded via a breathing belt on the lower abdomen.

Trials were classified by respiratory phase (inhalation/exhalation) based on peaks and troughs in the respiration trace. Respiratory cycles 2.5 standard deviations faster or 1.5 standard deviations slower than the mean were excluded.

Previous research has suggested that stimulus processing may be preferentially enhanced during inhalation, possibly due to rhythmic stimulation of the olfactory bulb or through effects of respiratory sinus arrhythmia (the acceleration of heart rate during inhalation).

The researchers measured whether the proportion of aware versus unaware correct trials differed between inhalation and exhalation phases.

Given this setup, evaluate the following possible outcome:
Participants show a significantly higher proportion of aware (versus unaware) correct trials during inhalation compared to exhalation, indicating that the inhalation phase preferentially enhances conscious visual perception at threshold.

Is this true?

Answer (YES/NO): NO